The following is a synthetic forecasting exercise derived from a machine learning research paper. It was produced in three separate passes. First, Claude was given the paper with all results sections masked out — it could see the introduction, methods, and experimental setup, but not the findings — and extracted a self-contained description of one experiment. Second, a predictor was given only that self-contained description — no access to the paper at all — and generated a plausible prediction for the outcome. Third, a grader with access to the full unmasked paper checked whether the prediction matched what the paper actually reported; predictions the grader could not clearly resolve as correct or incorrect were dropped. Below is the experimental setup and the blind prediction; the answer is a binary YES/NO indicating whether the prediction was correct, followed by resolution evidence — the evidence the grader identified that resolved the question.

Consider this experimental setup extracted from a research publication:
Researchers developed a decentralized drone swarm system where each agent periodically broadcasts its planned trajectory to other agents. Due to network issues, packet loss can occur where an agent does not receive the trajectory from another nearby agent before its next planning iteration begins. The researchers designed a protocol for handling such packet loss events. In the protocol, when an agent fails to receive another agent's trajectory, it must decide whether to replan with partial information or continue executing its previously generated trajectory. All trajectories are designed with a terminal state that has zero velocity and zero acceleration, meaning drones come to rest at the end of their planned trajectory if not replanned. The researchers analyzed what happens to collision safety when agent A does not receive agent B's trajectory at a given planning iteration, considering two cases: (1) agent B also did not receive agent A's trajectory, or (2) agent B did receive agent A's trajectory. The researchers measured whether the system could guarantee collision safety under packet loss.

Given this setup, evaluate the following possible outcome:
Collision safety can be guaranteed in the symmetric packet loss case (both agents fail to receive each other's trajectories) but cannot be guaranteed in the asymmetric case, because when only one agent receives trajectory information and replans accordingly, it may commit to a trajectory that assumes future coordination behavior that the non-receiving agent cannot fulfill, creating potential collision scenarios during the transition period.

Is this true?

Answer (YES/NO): NO